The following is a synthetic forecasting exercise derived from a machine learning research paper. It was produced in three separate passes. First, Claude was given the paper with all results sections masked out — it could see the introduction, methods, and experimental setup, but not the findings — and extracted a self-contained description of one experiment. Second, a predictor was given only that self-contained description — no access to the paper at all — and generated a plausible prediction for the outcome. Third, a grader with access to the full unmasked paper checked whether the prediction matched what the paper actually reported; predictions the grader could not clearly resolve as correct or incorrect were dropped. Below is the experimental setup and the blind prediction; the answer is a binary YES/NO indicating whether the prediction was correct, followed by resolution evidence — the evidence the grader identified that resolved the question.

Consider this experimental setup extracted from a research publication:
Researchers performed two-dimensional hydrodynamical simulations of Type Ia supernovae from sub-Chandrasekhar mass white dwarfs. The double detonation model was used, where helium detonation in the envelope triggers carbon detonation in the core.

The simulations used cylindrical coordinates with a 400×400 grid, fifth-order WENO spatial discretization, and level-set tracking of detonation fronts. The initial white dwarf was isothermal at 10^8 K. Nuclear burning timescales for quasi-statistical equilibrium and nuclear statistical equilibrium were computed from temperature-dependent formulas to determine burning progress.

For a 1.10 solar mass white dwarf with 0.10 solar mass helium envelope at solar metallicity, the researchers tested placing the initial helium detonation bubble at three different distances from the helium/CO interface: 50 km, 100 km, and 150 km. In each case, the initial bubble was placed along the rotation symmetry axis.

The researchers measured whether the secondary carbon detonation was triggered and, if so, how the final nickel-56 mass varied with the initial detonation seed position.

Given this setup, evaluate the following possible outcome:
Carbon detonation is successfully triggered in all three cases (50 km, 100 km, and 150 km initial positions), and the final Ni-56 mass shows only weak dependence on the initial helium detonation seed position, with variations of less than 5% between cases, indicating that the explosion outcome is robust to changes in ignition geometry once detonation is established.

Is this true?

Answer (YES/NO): YES